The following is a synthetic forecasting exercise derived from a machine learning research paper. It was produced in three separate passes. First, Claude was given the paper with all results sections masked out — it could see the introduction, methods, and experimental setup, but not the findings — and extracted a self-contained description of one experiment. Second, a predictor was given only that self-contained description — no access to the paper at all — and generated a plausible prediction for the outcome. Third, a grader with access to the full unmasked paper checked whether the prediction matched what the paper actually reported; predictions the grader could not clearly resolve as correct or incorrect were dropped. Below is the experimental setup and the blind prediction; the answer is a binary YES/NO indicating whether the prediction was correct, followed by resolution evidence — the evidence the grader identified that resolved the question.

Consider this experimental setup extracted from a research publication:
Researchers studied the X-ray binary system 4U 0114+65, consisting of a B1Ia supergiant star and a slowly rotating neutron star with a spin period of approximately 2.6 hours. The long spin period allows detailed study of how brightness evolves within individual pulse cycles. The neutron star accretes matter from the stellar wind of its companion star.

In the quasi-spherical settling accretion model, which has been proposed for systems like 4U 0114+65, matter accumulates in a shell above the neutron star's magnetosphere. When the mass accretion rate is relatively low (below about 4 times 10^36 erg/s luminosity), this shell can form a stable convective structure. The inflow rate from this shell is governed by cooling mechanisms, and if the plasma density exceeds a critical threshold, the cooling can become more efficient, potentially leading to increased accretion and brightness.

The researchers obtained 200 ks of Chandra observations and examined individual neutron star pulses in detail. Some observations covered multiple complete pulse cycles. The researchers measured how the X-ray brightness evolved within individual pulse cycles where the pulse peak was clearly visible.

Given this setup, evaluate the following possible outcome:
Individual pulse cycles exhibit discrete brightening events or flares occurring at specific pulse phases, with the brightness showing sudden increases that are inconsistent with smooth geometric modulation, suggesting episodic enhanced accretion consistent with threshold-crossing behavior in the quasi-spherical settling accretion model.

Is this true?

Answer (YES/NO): YES